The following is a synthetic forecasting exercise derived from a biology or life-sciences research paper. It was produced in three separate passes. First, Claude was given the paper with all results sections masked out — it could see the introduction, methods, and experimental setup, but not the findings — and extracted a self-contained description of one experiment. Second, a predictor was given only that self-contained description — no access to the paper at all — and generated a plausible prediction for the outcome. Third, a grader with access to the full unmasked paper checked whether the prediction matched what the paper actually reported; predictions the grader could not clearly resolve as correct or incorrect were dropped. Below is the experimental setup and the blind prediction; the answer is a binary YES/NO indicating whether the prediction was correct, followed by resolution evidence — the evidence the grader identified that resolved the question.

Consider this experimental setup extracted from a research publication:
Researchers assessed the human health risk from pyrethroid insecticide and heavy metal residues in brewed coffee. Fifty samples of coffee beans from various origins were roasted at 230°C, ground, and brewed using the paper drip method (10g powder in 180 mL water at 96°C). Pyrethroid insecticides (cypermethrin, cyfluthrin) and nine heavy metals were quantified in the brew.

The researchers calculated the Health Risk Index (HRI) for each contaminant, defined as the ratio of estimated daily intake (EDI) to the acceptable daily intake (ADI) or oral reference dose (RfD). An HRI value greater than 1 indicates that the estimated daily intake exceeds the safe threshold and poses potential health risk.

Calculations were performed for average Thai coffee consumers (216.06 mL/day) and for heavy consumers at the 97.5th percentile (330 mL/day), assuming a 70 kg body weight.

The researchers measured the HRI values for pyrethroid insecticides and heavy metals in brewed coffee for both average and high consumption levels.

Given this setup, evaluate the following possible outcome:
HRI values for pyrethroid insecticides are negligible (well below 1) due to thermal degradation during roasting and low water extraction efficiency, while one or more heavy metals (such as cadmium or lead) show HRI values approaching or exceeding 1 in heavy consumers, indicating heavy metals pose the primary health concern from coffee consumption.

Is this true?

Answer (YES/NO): NO